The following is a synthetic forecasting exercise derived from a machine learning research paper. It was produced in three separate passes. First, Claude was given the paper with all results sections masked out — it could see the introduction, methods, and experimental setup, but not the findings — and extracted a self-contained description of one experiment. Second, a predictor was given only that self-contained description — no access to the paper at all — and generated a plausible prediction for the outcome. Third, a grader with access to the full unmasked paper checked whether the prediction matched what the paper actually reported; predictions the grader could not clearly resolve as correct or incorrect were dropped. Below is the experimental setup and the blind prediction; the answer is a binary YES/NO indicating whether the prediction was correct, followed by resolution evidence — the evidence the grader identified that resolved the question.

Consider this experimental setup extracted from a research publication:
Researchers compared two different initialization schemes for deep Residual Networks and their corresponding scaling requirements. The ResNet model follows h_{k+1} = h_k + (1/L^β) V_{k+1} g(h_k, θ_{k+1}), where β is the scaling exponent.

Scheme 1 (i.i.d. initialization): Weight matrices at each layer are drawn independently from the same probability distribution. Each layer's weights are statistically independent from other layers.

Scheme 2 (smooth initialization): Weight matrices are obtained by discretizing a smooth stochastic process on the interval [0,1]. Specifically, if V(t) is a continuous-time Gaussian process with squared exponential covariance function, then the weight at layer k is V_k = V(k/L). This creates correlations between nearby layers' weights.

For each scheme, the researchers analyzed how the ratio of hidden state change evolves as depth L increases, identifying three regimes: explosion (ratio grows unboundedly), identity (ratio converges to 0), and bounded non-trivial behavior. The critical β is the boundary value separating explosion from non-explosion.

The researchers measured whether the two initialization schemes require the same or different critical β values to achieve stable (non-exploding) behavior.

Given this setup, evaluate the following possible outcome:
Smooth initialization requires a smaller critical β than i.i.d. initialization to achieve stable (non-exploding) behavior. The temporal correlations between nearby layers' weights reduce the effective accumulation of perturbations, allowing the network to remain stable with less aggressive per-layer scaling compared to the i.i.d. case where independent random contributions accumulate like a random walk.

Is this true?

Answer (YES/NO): NO